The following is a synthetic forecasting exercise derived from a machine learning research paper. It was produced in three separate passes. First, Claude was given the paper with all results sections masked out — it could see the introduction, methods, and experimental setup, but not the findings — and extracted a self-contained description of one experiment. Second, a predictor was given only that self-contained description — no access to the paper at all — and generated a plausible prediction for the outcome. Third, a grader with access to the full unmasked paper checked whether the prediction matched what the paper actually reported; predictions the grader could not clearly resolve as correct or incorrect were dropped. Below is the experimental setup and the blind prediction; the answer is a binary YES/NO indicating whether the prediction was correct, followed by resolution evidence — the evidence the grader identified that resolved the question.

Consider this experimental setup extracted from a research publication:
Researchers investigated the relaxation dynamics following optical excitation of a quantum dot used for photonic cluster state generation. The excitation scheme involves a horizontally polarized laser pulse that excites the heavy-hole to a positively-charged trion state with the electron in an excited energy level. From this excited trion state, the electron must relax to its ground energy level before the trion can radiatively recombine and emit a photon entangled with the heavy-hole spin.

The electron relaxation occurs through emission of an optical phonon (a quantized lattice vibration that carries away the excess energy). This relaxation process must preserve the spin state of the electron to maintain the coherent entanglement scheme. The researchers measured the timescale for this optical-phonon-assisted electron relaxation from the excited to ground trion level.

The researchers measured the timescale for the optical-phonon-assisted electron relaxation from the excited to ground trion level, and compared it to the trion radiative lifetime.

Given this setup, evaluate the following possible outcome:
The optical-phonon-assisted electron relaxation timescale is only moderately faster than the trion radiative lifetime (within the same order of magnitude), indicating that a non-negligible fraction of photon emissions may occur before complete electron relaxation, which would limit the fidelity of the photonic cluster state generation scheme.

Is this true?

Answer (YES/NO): NO